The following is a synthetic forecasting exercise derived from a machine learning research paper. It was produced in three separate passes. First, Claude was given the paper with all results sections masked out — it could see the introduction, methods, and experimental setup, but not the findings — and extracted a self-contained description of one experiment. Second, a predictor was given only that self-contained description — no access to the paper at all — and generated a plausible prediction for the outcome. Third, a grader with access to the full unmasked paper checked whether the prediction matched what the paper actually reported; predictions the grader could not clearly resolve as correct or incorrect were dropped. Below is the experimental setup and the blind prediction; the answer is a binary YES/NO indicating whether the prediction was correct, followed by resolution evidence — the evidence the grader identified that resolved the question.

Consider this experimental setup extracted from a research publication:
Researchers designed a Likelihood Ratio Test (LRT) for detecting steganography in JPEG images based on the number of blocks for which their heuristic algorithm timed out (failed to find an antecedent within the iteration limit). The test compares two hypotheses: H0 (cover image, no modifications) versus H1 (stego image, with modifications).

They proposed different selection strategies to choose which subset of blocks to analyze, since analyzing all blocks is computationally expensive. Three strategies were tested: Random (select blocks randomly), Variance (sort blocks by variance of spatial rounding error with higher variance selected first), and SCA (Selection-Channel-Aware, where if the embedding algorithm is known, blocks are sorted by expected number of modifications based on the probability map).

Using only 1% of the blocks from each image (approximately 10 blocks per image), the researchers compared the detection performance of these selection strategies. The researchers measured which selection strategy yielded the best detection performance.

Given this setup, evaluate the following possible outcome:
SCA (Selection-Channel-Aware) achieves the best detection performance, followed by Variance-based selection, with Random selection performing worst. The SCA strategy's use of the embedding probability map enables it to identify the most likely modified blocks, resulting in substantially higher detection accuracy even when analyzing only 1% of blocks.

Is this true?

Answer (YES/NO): YES